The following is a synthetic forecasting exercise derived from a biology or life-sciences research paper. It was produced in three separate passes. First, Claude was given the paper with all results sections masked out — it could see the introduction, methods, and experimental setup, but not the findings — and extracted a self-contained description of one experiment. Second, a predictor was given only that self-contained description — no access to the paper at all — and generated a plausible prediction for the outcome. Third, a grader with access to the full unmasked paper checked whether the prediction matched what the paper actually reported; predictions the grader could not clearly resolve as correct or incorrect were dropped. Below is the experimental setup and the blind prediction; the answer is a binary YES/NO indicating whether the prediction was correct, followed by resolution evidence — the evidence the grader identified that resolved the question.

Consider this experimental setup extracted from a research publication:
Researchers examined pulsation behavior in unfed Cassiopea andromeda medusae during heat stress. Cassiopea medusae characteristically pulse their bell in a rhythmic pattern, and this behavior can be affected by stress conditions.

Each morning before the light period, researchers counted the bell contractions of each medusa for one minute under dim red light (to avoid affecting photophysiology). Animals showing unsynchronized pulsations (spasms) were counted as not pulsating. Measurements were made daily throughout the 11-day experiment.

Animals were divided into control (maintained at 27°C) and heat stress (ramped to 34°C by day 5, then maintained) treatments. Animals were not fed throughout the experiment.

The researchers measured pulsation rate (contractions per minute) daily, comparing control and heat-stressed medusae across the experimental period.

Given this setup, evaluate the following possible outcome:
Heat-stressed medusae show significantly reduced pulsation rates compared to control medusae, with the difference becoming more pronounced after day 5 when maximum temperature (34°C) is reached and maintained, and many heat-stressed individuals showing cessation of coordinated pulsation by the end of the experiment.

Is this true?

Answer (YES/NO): YES